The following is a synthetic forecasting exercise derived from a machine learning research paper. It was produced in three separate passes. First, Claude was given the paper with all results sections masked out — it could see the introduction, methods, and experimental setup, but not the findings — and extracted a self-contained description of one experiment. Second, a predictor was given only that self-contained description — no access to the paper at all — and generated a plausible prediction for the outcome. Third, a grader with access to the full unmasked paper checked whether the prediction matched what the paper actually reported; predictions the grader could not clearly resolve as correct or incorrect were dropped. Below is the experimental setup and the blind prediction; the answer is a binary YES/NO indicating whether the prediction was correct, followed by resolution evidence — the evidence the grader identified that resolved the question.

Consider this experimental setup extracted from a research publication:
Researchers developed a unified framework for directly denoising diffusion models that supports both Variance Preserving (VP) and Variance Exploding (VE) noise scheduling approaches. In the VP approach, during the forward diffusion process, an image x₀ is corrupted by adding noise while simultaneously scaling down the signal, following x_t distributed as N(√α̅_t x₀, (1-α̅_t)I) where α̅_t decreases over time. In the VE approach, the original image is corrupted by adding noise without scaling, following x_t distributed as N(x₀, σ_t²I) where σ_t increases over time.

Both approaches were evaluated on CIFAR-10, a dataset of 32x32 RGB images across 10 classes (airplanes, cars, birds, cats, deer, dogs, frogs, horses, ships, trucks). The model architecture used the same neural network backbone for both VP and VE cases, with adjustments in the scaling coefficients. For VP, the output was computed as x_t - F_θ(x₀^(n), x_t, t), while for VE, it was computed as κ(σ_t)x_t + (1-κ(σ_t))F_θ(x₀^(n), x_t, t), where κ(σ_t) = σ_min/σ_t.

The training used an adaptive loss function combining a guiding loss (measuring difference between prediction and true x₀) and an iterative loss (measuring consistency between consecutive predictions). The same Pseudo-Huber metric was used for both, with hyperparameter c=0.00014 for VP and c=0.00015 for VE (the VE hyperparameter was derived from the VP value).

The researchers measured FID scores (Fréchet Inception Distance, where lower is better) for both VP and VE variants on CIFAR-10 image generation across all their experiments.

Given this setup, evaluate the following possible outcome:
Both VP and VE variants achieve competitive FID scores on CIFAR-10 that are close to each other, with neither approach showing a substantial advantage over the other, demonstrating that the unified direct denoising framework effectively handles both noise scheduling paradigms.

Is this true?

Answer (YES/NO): NO